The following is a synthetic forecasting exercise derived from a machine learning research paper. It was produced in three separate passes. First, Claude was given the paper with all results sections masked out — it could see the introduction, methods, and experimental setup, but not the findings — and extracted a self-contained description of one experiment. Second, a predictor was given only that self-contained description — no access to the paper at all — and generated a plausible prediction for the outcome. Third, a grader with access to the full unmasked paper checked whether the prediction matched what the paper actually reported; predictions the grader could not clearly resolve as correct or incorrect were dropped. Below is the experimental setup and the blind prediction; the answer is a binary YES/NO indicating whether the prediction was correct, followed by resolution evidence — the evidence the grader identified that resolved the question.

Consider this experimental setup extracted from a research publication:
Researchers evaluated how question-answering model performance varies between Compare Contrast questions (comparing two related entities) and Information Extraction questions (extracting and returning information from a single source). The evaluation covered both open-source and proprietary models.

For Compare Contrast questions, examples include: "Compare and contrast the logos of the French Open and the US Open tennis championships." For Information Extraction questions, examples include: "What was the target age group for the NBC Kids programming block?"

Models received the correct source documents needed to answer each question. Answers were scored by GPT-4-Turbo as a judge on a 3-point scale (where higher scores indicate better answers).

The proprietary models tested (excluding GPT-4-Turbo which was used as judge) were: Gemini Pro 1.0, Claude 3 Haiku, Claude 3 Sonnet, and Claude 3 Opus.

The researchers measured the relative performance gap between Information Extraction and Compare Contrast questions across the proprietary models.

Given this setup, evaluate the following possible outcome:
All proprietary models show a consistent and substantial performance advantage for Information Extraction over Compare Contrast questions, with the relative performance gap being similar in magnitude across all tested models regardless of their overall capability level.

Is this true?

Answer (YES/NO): NO